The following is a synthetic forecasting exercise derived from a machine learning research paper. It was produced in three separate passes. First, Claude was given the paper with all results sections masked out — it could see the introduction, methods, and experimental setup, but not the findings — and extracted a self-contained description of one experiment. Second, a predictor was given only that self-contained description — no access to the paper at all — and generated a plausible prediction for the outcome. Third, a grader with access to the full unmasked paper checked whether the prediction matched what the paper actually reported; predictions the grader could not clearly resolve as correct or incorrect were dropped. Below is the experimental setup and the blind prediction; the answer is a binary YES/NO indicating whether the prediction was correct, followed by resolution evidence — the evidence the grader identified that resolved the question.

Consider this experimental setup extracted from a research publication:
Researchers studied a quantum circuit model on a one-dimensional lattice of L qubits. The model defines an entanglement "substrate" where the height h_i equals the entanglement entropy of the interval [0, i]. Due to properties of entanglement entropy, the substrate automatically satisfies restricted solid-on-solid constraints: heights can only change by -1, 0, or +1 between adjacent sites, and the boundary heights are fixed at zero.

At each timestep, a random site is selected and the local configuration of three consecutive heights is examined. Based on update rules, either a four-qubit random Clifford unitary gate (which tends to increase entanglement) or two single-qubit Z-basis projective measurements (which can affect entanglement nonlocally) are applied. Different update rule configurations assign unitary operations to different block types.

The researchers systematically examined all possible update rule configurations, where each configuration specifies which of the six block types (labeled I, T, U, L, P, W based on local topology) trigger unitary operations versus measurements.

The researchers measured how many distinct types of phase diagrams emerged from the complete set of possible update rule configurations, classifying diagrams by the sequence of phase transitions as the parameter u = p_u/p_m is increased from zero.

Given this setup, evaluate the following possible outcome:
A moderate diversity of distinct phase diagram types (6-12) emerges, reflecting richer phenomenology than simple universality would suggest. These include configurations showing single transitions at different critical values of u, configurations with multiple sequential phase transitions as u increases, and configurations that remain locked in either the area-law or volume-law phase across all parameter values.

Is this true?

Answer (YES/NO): NO